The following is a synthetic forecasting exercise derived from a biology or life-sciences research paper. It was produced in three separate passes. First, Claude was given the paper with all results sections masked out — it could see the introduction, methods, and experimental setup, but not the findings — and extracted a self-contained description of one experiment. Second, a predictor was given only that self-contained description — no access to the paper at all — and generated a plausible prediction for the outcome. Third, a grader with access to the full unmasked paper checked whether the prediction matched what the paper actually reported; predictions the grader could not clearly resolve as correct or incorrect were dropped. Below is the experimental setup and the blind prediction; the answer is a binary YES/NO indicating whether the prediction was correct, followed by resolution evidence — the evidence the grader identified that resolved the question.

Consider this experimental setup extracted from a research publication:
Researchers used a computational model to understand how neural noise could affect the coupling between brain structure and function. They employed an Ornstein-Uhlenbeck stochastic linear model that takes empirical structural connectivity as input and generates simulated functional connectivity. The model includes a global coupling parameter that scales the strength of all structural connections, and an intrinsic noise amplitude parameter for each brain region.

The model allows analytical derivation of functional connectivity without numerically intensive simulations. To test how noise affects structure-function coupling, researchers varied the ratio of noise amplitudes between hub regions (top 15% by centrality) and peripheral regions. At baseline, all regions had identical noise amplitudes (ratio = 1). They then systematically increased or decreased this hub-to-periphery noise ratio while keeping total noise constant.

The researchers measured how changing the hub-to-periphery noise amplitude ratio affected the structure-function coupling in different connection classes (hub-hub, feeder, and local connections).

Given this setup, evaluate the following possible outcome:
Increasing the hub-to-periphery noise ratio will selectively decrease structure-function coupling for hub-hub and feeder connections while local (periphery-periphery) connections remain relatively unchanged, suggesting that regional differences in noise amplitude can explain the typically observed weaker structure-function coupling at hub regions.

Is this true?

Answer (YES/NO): NO